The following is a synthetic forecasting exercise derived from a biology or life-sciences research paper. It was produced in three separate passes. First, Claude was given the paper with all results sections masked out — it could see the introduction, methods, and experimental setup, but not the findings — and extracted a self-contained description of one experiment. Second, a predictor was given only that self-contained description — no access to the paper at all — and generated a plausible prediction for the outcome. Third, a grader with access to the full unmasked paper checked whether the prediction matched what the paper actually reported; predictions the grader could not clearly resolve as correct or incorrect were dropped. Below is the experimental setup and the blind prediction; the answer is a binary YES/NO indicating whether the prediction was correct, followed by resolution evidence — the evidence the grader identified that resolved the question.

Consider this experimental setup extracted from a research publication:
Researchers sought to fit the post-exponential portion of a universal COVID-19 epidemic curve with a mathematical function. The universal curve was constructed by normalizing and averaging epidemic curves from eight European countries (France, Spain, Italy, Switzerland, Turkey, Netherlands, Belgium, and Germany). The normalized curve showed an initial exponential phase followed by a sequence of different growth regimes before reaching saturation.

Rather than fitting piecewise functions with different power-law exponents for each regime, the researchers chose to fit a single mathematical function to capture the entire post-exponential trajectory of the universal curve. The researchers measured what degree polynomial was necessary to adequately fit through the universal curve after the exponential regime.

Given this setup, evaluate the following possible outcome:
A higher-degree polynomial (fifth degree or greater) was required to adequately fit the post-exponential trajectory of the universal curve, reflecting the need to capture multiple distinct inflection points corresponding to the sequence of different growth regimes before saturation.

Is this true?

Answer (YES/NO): YES